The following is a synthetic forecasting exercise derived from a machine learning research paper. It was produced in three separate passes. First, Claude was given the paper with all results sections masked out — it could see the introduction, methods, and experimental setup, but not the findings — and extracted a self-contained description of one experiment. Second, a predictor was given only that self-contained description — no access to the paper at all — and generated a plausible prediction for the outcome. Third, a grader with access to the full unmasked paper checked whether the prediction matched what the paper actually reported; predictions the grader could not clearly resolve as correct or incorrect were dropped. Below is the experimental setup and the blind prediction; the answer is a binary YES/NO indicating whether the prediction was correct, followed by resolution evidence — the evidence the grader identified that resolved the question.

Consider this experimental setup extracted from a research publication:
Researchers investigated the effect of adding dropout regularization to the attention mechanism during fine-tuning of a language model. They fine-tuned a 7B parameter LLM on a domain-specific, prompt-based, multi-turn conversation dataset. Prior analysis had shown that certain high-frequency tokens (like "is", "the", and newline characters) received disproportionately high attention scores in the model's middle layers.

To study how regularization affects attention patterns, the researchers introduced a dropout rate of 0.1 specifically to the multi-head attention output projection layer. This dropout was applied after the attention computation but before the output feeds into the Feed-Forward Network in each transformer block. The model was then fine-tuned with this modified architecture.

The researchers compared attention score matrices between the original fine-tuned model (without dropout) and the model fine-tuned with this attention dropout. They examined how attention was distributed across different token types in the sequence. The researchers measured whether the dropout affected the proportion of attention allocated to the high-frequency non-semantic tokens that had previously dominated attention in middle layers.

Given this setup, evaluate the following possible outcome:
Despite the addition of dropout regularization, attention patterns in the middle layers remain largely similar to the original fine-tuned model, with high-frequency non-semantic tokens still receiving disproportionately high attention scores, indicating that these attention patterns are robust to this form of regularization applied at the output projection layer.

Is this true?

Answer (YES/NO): NO